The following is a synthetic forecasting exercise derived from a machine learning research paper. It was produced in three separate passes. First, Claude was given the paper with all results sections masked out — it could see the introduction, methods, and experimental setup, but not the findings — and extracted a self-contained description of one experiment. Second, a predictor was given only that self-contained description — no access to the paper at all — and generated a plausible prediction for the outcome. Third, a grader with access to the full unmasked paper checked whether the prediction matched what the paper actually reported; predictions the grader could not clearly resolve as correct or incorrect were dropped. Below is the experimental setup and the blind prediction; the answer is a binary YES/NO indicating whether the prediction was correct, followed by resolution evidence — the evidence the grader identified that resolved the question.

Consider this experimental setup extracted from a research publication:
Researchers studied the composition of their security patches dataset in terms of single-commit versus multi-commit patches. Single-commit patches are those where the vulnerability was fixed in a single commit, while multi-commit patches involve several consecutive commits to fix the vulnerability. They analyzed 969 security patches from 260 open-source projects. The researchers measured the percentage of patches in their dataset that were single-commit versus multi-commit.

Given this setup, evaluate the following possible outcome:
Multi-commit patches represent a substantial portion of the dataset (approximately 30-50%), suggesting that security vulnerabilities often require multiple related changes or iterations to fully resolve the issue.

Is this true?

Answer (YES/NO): NO